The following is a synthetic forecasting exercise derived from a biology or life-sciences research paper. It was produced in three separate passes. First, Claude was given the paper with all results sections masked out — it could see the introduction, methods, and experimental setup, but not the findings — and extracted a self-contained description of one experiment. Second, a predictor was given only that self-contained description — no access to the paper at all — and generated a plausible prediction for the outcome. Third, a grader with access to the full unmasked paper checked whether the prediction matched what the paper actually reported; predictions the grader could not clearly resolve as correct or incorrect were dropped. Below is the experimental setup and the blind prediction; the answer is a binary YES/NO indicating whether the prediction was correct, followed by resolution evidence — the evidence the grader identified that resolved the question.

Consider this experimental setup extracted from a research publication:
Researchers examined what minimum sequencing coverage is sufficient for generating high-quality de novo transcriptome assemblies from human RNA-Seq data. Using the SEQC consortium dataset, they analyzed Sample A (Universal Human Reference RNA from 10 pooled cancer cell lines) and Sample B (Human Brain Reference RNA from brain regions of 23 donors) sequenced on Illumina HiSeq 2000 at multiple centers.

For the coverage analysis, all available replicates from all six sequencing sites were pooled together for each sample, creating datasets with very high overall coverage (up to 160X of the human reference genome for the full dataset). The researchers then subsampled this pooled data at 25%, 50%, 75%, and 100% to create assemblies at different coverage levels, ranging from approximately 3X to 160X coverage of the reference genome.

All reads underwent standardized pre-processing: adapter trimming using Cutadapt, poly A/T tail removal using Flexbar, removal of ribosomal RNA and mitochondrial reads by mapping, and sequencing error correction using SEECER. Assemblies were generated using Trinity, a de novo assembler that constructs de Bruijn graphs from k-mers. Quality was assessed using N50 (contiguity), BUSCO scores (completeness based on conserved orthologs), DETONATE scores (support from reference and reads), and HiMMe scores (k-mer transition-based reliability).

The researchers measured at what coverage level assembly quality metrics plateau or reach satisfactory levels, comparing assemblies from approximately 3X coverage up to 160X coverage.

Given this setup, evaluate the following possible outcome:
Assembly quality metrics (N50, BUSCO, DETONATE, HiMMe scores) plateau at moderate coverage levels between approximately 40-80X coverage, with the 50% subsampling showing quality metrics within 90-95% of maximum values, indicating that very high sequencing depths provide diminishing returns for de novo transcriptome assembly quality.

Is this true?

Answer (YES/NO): NO